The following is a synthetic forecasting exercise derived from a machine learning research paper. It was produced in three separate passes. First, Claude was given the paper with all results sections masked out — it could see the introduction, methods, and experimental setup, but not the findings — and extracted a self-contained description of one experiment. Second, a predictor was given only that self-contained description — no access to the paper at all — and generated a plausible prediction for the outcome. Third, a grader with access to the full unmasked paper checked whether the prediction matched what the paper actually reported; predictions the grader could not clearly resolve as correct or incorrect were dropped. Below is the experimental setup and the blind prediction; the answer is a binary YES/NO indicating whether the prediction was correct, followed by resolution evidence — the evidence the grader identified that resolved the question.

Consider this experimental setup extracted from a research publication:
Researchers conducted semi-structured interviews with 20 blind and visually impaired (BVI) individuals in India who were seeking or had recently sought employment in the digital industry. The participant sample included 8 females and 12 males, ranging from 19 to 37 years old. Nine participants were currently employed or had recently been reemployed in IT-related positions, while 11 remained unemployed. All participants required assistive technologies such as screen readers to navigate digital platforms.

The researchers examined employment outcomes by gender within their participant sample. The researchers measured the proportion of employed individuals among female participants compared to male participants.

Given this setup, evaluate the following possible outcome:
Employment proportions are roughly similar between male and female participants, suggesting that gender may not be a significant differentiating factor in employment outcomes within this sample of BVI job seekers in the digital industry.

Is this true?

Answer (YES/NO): NO